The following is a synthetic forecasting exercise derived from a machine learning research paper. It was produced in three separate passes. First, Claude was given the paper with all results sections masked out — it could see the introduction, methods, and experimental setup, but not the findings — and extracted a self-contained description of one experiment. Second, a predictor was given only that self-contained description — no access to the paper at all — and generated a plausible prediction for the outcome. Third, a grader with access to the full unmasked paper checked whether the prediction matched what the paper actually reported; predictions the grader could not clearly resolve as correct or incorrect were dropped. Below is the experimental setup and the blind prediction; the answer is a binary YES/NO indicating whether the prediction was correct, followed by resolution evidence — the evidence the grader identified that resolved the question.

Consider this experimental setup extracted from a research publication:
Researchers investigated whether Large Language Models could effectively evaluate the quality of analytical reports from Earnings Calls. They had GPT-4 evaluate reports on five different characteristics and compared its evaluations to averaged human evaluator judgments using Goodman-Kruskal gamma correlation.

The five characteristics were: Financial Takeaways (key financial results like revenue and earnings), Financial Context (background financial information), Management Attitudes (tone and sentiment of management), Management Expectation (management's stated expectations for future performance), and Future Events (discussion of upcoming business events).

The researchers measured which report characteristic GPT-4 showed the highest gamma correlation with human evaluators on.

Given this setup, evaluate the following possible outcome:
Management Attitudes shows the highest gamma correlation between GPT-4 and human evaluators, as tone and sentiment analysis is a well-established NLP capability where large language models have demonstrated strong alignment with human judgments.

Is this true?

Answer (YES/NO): NO